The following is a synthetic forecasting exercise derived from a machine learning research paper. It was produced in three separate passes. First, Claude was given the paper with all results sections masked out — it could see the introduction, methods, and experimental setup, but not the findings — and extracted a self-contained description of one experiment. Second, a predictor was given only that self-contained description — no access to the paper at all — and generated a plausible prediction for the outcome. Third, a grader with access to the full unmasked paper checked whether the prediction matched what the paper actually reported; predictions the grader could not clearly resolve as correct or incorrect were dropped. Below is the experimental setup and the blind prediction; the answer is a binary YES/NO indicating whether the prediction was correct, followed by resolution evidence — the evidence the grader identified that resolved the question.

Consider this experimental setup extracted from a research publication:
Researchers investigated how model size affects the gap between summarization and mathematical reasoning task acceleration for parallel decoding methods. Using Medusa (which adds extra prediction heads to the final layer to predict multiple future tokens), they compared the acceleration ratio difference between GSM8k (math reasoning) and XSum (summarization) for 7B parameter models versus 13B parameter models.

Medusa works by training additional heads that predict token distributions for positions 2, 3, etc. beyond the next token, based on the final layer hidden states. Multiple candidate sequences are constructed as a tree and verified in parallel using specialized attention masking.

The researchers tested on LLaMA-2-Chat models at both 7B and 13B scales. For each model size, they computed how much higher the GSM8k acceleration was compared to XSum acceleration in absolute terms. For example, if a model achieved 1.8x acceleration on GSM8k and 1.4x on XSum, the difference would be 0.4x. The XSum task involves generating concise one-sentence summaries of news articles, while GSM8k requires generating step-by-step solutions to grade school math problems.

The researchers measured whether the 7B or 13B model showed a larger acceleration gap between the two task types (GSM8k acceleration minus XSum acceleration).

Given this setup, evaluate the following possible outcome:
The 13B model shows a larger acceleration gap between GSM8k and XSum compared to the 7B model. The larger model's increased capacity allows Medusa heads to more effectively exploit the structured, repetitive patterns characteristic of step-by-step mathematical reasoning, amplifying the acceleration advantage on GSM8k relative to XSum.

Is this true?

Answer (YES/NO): YES